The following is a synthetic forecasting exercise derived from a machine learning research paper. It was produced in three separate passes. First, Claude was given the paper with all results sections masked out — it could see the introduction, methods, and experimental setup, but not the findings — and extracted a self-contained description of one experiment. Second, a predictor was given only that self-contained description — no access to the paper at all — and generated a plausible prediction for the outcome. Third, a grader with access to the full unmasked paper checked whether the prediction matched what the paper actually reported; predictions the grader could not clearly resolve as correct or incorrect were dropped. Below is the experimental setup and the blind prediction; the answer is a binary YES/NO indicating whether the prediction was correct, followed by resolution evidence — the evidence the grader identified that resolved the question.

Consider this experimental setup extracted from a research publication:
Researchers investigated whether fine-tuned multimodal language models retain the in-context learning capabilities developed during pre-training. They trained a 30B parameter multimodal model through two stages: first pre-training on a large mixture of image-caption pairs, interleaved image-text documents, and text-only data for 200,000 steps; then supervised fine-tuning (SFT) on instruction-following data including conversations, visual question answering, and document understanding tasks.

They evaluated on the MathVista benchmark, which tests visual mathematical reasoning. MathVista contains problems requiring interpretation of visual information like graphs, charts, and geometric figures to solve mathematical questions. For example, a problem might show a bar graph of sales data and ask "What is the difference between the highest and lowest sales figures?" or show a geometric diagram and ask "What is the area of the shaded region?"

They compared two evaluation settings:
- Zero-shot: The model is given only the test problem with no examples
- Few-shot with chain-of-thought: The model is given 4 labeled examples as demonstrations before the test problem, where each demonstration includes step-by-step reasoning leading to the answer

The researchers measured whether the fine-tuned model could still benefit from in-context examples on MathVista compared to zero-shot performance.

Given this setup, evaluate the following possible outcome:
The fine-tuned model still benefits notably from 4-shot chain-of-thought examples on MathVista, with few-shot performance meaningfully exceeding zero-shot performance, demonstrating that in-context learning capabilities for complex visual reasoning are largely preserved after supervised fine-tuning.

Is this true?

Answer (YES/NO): YES